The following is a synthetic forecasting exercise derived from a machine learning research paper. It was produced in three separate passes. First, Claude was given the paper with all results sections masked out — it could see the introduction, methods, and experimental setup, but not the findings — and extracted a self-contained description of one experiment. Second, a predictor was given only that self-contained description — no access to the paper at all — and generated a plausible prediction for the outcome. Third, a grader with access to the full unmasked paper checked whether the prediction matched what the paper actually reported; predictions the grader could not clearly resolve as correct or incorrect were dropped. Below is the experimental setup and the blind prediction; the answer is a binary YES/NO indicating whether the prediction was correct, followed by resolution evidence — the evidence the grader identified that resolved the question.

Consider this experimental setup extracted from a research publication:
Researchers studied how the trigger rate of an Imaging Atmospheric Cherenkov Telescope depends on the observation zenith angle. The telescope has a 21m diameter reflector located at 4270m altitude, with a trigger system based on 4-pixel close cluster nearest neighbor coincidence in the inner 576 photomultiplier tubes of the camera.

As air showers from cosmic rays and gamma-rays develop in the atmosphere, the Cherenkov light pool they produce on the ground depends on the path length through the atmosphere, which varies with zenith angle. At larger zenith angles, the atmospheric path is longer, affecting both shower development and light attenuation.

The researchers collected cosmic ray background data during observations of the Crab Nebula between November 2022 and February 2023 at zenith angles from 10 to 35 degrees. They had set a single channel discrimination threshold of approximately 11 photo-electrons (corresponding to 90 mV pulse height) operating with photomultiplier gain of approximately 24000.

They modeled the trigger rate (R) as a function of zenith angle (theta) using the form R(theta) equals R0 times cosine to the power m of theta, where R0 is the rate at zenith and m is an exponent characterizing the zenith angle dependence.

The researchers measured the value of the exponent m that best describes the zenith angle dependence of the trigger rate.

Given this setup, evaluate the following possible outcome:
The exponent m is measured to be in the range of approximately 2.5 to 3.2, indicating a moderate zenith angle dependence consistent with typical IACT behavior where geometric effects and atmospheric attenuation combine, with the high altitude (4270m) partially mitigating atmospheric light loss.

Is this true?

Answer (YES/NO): NO